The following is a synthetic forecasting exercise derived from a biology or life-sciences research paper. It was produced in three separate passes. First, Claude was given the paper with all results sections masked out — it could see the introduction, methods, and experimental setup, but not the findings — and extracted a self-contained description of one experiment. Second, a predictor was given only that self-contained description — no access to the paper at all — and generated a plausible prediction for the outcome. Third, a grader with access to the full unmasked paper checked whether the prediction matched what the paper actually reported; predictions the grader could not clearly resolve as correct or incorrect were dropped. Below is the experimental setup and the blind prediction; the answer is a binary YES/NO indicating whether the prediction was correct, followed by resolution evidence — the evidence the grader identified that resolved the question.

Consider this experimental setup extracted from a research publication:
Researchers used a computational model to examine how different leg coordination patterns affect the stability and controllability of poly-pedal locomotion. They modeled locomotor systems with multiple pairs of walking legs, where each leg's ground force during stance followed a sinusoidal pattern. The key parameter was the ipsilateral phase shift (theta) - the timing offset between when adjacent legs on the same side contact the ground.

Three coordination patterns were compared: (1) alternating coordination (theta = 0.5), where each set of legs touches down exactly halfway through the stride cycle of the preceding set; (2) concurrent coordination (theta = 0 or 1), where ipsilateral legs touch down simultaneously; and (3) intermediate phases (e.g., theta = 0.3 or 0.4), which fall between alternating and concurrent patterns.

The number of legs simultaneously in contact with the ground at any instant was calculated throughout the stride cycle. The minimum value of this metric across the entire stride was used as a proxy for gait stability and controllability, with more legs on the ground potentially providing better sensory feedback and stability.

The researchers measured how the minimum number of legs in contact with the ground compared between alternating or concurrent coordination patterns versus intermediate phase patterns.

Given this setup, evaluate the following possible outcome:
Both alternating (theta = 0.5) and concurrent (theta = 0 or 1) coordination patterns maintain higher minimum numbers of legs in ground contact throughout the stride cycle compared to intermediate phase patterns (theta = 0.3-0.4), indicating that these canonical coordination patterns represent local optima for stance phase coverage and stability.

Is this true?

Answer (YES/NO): NO